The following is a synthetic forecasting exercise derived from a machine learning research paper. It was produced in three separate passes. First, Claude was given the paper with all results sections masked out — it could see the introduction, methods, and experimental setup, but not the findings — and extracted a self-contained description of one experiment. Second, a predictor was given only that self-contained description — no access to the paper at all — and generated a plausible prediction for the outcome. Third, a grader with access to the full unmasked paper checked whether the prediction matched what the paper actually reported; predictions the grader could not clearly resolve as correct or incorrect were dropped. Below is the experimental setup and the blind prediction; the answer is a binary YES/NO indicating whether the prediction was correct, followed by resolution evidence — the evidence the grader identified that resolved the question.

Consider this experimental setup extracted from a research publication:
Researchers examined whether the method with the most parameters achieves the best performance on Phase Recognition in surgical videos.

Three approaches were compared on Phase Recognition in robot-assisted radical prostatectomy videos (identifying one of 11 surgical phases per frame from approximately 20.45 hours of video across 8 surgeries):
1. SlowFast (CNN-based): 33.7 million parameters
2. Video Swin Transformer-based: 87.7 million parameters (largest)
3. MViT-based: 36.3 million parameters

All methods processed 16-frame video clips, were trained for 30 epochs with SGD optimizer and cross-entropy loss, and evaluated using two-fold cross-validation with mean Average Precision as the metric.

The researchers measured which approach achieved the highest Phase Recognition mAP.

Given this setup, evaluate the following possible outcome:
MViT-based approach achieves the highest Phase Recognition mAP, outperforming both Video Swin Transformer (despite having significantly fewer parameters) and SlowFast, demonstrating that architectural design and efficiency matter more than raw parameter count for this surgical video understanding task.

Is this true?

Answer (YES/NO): YES